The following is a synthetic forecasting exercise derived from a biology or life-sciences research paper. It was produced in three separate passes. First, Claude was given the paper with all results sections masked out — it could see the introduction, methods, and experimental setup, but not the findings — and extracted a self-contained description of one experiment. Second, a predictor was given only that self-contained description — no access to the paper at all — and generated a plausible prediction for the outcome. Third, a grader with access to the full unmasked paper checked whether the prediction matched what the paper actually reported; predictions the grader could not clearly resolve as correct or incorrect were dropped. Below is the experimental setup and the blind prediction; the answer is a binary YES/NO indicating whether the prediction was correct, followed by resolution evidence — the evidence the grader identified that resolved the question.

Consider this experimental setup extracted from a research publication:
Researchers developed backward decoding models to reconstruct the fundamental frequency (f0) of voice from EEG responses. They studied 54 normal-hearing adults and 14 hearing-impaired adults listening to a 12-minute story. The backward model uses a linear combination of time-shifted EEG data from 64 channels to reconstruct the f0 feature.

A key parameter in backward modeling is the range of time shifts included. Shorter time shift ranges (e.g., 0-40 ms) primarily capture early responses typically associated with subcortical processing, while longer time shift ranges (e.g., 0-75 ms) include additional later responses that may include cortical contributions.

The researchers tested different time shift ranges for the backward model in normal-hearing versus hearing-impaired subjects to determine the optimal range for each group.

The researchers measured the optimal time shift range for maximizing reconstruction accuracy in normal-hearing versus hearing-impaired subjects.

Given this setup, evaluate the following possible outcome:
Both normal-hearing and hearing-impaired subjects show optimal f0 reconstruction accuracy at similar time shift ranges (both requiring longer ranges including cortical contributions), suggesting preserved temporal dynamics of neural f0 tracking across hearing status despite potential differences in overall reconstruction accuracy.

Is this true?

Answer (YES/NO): NO